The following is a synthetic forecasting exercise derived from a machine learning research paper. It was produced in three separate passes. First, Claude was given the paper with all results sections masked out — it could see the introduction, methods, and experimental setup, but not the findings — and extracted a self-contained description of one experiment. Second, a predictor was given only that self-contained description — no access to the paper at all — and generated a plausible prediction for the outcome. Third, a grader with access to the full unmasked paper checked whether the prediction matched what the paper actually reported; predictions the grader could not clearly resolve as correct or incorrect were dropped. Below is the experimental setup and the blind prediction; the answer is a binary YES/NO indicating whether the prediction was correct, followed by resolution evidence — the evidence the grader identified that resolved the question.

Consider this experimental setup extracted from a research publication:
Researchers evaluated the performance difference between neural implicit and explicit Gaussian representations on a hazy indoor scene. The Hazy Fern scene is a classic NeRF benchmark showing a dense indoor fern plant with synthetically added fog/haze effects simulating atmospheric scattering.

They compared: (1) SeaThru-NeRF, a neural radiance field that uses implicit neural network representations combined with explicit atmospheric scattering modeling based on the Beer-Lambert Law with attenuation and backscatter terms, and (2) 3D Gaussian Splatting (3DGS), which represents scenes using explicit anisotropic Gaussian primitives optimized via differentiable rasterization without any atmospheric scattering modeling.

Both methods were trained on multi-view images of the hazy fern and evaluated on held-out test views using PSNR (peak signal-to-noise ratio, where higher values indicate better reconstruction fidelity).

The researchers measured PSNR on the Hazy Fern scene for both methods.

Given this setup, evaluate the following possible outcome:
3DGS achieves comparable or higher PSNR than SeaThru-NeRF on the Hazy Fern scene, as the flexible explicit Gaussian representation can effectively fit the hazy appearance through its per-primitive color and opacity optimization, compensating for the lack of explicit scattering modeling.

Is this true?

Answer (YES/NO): NO